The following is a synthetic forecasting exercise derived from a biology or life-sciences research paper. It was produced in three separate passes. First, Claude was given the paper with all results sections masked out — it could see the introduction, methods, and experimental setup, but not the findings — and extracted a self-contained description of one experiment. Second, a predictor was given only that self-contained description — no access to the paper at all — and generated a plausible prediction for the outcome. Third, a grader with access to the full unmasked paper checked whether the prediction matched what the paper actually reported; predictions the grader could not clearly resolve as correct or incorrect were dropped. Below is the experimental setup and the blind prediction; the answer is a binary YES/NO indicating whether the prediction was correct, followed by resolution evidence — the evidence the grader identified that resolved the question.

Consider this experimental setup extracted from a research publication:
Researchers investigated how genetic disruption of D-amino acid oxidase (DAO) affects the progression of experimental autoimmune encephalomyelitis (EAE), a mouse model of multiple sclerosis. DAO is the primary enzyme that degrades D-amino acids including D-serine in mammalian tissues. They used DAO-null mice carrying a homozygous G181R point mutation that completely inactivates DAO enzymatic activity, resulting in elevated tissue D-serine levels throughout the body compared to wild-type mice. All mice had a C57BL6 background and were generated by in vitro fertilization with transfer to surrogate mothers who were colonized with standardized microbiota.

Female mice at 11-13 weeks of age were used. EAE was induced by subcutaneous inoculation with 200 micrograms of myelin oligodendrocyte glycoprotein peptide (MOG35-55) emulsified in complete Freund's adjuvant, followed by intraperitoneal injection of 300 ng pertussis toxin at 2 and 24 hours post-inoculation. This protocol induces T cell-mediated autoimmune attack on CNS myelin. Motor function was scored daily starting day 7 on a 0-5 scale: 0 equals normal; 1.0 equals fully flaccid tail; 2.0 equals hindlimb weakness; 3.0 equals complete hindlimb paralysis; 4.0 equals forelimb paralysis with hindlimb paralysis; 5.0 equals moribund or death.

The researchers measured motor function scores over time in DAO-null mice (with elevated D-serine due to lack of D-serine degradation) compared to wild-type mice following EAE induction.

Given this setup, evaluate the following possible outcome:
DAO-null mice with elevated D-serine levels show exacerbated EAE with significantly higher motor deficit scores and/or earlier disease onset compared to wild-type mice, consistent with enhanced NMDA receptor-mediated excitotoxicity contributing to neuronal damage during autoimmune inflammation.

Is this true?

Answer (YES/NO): NO